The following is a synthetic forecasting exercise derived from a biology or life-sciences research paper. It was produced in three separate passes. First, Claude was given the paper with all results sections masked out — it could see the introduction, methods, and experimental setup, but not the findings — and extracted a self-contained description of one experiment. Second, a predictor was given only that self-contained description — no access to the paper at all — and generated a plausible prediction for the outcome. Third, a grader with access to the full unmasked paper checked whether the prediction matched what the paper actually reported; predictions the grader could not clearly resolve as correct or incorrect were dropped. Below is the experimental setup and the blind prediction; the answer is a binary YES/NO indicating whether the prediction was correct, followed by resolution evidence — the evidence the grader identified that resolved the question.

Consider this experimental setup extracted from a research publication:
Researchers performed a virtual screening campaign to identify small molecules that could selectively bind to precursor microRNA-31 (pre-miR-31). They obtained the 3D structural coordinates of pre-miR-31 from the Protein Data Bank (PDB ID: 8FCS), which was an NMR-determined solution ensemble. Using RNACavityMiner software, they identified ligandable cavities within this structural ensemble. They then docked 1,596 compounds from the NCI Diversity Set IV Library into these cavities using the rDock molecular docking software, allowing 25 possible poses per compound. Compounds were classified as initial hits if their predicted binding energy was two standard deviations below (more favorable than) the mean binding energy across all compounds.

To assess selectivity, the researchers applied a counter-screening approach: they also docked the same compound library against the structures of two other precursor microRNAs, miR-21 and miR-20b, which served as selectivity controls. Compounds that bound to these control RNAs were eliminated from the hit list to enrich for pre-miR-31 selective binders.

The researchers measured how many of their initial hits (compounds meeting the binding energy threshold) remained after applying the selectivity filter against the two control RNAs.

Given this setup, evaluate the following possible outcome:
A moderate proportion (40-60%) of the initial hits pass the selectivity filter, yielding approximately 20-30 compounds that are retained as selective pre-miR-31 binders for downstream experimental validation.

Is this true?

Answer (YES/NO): NO